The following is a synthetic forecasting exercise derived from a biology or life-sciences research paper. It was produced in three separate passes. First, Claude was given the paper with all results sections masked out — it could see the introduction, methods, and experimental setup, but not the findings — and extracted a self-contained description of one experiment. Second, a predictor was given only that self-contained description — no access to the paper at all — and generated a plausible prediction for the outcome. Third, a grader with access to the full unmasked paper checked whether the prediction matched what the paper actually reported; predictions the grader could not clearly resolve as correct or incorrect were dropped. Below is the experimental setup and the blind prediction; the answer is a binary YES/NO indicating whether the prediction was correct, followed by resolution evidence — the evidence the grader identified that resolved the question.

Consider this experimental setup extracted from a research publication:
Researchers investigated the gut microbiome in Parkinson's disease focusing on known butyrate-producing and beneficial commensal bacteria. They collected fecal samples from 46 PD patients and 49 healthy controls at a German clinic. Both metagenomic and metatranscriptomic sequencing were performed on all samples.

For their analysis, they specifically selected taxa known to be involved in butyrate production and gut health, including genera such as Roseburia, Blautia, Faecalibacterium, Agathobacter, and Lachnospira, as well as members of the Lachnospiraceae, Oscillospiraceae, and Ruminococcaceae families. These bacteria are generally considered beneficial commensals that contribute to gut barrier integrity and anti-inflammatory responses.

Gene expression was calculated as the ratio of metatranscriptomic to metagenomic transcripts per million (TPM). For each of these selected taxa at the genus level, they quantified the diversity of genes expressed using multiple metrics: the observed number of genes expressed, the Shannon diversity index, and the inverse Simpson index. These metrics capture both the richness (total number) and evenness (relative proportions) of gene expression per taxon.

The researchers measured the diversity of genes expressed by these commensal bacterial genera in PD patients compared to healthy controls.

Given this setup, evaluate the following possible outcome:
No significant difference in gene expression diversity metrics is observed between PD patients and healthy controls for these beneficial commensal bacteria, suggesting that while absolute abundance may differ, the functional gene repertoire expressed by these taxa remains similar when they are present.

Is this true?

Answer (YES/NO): NO